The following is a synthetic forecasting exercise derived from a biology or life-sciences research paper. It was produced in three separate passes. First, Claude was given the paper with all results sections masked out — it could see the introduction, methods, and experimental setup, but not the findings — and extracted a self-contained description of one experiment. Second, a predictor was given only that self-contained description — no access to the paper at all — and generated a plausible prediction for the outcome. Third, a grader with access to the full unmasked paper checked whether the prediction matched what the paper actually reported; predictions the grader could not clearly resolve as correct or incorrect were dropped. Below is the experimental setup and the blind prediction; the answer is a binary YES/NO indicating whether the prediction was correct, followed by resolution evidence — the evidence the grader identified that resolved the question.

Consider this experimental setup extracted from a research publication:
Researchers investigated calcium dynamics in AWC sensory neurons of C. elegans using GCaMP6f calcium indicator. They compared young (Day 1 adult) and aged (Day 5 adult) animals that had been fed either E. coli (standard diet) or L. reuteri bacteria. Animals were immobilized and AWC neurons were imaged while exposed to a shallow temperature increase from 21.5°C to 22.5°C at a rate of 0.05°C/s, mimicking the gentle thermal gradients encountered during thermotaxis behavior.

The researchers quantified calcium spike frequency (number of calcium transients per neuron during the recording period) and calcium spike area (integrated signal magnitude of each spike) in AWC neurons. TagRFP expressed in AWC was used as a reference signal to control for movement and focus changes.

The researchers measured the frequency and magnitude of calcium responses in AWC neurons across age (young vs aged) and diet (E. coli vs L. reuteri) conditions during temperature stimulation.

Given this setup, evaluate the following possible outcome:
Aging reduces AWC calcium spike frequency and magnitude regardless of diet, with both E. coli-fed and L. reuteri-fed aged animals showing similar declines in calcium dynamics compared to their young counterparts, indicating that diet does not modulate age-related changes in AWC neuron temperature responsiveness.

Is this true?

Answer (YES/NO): NO